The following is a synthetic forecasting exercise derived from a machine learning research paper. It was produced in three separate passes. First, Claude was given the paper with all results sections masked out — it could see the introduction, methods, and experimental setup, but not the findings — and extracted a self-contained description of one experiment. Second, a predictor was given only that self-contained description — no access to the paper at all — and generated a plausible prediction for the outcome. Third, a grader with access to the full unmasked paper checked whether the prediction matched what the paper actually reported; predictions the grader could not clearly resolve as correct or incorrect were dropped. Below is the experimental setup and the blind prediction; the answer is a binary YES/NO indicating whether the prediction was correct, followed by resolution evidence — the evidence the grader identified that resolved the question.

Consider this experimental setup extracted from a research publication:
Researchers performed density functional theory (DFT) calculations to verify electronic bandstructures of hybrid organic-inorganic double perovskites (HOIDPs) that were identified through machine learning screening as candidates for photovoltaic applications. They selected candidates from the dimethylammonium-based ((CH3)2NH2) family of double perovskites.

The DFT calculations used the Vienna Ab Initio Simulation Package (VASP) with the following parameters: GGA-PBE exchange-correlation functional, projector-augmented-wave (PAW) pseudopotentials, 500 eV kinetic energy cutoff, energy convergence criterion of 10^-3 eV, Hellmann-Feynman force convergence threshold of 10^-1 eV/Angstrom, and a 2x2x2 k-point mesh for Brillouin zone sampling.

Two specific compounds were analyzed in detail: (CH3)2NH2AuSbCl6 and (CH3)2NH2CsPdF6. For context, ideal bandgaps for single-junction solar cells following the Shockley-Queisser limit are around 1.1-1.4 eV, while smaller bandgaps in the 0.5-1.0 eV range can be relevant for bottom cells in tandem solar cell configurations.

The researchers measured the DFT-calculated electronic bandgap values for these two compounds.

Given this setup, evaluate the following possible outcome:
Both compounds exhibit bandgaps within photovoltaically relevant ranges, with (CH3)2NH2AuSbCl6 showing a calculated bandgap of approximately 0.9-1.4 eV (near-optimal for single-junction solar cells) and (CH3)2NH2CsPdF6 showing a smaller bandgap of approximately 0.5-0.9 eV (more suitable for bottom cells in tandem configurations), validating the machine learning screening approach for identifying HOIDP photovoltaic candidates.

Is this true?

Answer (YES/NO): NO